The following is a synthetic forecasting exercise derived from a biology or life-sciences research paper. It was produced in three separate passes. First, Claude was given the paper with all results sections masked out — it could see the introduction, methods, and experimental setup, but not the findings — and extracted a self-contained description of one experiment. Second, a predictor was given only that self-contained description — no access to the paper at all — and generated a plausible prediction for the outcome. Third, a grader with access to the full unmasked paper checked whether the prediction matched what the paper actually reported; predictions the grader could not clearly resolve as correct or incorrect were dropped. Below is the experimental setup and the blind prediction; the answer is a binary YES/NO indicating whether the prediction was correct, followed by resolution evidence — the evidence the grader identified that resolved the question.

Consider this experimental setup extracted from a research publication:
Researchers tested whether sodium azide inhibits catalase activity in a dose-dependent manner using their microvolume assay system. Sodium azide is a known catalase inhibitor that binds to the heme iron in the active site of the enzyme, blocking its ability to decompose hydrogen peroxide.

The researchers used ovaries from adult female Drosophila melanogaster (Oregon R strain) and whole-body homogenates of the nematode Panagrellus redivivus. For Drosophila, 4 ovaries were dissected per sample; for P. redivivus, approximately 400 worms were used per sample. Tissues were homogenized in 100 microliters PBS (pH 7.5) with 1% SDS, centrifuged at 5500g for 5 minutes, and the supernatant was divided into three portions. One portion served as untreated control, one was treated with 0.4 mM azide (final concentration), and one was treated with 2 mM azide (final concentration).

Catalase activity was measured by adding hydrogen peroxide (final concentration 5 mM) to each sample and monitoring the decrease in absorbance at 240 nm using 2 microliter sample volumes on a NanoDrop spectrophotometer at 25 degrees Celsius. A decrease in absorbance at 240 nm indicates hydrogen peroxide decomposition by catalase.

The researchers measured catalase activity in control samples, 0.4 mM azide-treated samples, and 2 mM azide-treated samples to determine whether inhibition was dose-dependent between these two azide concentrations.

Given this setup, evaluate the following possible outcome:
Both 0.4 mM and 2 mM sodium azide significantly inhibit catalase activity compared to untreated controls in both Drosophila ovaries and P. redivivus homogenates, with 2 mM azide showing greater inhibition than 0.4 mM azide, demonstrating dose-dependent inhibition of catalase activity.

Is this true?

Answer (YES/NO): NO